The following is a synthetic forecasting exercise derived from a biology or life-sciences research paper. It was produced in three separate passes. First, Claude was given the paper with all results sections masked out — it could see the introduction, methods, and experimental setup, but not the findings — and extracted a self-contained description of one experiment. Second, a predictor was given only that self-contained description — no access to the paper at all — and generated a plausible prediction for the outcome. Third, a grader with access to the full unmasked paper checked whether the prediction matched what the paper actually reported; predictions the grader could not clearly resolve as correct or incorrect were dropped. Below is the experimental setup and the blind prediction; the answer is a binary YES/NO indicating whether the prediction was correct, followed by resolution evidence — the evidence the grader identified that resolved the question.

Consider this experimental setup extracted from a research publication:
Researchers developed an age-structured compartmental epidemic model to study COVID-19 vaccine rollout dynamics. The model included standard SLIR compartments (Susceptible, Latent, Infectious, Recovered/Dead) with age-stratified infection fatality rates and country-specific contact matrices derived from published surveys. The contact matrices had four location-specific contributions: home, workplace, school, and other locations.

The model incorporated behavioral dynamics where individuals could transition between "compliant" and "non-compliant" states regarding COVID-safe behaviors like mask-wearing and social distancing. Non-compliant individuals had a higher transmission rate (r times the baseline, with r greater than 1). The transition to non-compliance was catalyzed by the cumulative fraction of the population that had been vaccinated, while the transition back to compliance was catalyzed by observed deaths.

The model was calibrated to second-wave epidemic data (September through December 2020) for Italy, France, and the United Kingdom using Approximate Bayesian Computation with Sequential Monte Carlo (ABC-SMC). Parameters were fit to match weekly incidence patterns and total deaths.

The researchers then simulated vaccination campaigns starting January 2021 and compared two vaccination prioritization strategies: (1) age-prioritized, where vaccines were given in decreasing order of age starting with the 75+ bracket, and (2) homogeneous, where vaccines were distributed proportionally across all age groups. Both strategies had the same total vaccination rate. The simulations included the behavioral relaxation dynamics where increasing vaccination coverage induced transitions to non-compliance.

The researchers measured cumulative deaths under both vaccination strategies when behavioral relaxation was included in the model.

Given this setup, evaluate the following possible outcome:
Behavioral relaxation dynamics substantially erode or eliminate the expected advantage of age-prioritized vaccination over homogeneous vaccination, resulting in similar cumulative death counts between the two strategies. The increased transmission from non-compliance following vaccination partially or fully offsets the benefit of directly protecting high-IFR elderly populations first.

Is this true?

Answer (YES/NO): NO